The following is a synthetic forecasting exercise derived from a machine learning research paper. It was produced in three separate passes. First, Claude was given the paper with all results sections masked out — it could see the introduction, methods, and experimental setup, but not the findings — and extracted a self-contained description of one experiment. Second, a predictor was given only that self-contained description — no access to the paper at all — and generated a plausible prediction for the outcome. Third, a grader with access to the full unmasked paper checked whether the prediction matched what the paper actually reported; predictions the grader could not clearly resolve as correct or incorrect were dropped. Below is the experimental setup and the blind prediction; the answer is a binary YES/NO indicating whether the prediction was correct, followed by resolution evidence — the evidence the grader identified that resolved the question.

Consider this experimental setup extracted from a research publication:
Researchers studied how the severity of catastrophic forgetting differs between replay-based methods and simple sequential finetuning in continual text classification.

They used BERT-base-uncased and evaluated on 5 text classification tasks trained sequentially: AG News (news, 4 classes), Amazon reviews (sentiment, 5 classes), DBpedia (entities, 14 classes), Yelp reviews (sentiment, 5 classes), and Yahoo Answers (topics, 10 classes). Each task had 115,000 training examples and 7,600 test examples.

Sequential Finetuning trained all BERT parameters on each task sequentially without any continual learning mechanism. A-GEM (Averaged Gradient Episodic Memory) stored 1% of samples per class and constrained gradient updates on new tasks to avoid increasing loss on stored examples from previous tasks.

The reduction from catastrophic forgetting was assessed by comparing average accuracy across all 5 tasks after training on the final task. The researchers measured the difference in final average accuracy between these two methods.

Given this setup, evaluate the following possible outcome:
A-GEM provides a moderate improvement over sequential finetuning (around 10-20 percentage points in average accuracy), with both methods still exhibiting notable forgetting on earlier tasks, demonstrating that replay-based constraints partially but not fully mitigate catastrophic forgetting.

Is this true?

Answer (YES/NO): NO